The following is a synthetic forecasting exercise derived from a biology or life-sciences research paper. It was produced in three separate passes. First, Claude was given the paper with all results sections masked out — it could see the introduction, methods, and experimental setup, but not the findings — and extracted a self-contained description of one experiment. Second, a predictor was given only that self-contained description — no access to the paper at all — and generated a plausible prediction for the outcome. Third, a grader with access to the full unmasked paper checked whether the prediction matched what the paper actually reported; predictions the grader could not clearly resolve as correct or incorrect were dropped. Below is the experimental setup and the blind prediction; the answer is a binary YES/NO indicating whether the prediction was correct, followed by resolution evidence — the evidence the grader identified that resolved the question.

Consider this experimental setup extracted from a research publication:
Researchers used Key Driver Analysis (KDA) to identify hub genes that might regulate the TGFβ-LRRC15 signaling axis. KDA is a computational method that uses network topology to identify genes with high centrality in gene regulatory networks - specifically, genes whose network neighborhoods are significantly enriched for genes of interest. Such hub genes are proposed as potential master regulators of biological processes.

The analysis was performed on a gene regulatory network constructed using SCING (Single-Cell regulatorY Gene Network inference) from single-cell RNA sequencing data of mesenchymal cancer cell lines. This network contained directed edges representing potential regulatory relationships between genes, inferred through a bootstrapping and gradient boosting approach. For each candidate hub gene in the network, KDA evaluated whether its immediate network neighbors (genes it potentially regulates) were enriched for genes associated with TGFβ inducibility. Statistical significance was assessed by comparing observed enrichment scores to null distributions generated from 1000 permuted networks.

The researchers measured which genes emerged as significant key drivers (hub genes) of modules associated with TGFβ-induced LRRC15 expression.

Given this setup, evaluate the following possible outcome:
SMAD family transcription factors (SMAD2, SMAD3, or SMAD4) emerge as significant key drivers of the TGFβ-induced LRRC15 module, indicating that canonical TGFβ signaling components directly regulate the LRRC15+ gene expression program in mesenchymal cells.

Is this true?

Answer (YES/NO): NO